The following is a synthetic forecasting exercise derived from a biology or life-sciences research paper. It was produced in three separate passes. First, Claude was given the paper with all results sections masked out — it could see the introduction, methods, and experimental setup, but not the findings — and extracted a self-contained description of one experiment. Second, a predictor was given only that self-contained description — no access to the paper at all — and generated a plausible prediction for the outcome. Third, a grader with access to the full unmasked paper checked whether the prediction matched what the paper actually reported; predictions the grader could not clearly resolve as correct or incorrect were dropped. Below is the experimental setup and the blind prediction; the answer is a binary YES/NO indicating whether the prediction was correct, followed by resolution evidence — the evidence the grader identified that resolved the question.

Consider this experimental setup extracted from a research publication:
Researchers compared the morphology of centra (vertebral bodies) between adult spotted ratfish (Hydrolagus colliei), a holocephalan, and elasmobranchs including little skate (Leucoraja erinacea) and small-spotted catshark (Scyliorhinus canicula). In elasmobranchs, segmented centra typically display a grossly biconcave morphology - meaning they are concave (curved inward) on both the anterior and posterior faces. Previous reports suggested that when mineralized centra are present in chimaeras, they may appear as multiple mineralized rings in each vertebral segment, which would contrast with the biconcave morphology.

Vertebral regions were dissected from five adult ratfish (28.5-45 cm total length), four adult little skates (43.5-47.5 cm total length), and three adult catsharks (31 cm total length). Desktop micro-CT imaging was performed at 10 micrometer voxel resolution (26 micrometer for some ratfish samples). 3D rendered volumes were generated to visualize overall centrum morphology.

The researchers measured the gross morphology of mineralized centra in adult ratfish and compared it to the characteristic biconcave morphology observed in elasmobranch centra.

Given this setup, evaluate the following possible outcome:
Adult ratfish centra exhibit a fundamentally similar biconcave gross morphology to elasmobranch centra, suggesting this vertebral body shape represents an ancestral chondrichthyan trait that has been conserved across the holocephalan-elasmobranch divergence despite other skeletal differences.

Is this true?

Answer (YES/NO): NO